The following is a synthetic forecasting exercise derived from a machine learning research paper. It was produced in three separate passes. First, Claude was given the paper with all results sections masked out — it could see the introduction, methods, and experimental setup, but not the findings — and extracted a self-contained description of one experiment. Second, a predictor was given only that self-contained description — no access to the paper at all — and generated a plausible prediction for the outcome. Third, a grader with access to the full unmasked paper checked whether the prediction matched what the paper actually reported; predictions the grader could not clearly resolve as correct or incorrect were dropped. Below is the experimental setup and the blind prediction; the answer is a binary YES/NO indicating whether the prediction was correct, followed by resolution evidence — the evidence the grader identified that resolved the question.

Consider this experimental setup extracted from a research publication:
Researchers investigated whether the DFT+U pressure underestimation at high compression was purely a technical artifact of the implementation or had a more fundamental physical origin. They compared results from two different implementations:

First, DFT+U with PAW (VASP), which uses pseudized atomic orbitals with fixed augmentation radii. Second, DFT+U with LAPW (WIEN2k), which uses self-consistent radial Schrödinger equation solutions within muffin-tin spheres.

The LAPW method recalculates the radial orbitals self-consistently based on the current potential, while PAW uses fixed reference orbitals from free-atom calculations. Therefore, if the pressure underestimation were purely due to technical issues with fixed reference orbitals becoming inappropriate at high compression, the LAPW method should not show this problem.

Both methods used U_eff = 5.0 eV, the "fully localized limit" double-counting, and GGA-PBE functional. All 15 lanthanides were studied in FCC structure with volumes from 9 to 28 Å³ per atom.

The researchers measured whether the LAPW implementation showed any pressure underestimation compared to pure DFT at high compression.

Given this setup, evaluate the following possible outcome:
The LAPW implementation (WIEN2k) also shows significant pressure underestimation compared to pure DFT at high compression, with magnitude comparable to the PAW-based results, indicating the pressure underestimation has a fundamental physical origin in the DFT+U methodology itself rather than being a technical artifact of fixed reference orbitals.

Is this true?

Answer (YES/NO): NO